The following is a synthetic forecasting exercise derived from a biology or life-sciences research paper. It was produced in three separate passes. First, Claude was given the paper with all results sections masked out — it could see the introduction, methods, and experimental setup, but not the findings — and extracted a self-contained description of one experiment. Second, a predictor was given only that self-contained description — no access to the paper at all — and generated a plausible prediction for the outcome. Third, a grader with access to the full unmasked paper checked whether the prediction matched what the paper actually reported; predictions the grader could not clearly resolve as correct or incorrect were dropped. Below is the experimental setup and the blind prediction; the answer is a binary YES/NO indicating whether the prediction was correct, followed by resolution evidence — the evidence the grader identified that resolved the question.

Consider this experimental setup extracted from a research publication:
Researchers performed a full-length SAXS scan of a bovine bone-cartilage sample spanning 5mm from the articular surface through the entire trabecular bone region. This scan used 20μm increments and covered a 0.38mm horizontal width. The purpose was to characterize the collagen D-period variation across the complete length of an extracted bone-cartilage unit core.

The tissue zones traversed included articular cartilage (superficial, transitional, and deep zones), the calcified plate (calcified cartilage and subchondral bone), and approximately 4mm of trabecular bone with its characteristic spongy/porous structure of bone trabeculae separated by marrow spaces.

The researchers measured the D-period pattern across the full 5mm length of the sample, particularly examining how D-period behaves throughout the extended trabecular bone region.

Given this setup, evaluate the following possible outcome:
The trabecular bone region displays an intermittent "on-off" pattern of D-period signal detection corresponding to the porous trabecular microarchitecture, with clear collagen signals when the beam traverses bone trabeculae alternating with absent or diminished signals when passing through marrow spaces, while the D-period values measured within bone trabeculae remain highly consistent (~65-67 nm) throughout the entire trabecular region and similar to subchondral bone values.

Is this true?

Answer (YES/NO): NO